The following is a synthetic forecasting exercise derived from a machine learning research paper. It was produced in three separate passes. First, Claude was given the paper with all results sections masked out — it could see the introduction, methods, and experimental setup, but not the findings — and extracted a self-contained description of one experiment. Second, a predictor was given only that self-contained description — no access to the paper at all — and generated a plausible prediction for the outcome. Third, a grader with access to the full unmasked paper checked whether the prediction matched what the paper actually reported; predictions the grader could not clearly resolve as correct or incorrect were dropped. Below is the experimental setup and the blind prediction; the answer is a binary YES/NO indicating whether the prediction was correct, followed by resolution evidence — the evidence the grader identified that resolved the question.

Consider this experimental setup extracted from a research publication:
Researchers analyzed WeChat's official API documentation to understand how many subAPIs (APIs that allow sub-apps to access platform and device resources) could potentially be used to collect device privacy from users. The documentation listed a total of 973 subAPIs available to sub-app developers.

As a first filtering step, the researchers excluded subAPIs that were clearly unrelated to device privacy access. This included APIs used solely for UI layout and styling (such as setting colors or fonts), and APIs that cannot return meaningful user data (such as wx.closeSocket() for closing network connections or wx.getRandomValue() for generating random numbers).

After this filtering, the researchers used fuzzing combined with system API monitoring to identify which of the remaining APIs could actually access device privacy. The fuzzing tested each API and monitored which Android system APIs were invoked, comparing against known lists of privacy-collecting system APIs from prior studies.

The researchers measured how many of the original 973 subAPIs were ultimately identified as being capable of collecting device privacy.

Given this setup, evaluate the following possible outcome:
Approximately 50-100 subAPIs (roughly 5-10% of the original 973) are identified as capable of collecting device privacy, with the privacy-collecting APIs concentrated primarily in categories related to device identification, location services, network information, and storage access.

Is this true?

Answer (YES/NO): NO